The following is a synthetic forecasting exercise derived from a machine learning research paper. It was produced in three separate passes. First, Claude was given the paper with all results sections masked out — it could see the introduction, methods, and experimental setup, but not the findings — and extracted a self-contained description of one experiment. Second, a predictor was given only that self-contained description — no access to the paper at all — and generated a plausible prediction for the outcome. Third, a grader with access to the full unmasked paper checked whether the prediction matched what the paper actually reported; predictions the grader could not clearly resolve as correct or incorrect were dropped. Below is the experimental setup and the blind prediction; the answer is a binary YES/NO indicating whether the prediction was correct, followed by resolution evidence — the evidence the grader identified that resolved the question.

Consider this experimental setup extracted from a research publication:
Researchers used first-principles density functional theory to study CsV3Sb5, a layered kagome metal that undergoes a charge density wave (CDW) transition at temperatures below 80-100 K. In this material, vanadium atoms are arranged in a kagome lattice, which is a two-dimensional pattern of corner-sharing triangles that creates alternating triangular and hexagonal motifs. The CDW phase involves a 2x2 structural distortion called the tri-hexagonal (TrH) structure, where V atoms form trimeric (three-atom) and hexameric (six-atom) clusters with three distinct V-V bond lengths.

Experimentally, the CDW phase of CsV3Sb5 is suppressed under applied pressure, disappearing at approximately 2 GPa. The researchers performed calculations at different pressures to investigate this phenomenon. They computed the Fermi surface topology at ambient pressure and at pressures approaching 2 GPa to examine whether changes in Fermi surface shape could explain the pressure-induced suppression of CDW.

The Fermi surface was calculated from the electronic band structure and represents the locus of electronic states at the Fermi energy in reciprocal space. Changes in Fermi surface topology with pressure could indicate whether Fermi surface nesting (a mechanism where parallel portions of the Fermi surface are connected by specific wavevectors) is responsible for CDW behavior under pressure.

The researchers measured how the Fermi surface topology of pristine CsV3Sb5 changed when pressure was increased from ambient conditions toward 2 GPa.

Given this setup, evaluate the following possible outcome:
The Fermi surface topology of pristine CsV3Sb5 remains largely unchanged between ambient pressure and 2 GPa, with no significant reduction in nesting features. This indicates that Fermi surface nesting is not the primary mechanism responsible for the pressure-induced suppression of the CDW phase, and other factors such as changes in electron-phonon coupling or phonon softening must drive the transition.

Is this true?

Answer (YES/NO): YES